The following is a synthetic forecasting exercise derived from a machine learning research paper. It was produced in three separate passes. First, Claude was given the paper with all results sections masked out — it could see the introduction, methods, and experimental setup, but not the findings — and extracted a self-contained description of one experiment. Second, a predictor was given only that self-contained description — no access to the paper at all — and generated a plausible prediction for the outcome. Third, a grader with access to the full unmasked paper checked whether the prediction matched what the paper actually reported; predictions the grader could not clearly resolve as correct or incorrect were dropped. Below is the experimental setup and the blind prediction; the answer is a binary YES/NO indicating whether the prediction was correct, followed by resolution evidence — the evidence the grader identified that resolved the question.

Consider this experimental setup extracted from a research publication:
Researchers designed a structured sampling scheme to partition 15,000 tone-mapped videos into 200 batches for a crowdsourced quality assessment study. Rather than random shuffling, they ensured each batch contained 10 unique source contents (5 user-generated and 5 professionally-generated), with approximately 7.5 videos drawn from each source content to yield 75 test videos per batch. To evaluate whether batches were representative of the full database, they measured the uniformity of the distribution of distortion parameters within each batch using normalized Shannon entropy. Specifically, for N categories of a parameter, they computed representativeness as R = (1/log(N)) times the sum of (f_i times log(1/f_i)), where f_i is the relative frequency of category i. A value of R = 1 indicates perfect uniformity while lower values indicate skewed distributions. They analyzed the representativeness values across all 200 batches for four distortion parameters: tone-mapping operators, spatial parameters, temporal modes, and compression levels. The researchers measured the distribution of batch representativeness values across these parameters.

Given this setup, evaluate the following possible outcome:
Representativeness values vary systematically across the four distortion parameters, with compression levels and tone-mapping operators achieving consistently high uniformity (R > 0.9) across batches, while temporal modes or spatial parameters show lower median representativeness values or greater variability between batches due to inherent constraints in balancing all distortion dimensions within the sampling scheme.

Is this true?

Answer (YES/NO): NO